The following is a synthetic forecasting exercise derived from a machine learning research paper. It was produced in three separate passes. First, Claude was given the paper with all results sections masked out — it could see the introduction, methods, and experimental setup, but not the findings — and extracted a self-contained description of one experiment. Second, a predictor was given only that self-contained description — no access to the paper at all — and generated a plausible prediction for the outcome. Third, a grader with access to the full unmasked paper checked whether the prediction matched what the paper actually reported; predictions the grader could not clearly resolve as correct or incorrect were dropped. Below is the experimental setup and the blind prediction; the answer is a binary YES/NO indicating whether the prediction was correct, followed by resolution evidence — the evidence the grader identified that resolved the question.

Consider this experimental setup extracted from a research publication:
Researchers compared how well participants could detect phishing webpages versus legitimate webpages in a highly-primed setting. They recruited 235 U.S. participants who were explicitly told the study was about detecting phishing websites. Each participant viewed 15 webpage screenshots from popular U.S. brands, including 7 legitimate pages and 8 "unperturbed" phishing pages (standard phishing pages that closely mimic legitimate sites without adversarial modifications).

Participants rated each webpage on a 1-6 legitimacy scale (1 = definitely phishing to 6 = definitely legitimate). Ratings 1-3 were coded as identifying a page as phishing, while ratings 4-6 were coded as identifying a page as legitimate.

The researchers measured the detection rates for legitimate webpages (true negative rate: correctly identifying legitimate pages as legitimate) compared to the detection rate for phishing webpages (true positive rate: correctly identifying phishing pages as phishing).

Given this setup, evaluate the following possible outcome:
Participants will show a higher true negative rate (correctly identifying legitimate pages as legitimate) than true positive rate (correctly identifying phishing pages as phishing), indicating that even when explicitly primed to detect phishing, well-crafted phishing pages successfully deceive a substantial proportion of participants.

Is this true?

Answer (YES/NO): YES